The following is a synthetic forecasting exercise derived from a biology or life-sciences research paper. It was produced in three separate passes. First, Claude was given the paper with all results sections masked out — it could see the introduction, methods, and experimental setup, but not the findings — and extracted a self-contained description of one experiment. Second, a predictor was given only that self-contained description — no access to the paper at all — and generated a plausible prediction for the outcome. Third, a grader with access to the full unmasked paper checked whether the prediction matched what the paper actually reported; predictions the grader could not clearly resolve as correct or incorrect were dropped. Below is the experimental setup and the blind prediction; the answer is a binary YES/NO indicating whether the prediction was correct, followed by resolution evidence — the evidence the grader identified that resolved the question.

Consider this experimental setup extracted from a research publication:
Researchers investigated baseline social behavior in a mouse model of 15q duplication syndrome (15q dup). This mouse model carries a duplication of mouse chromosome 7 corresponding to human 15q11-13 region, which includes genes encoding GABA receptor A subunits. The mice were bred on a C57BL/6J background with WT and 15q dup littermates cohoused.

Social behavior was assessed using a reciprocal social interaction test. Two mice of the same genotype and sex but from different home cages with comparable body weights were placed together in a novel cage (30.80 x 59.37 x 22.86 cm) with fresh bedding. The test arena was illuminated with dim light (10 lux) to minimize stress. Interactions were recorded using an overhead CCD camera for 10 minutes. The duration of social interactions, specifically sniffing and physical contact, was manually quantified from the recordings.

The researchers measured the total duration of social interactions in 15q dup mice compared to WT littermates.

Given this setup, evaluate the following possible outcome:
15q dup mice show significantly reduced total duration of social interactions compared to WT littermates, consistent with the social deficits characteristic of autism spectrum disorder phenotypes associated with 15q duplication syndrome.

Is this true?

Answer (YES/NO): YES